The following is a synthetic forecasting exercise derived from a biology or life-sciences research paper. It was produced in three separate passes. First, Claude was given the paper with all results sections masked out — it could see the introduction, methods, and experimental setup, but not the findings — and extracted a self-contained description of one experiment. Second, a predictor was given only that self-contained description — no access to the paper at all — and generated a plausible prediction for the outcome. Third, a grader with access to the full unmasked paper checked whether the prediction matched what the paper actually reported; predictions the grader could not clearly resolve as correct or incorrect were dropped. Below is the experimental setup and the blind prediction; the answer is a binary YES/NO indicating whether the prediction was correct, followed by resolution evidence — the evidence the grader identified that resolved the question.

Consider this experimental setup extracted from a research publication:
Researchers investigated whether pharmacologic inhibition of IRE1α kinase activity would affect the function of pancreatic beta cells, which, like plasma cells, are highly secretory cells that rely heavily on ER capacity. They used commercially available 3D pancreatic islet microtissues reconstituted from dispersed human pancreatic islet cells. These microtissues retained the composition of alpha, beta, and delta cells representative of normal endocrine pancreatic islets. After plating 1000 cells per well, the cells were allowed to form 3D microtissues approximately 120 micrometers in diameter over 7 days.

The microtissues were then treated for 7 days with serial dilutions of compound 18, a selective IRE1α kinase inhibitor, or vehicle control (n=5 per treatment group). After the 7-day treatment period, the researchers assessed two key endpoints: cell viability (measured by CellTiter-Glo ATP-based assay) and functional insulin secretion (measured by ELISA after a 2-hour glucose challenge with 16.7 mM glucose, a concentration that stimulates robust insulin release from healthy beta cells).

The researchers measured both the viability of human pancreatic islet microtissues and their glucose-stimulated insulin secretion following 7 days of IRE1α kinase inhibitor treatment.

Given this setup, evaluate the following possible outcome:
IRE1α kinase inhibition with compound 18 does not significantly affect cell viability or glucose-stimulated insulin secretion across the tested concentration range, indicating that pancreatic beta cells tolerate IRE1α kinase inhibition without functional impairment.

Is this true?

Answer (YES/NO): YES